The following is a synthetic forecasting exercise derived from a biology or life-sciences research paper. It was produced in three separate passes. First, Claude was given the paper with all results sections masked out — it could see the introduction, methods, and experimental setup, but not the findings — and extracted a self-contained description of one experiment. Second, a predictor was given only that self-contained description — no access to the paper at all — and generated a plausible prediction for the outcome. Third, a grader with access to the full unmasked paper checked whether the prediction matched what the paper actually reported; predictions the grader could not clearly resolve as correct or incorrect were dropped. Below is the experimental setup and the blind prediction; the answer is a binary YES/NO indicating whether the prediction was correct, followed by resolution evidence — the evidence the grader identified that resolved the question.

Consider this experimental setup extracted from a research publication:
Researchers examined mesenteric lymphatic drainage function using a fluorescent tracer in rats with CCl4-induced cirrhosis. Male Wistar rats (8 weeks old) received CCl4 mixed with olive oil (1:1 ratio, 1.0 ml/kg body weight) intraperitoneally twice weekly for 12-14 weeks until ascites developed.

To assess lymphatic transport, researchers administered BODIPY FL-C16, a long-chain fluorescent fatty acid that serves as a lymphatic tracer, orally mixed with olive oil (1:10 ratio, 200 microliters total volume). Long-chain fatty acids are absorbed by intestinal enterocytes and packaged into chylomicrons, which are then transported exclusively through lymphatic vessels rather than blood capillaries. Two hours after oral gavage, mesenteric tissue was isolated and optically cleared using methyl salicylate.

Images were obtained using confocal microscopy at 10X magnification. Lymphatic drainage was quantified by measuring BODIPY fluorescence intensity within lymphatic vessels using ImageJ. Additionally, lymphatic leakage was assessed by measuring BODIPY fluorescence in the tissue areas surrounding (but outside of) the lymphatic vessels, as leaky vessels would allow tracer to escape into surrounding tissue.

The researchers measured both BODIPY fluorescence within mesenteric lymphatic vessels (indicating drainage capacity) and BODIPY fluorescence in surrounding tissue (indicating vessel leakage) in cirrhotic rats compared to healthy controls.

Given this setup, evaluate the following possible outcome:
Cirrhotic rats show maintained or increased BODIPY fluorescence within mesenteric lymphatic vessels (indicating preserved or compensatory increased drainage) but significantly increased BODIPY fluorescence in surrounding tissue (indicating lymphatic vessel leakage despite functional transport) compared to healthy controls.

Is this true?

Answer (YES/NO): NO